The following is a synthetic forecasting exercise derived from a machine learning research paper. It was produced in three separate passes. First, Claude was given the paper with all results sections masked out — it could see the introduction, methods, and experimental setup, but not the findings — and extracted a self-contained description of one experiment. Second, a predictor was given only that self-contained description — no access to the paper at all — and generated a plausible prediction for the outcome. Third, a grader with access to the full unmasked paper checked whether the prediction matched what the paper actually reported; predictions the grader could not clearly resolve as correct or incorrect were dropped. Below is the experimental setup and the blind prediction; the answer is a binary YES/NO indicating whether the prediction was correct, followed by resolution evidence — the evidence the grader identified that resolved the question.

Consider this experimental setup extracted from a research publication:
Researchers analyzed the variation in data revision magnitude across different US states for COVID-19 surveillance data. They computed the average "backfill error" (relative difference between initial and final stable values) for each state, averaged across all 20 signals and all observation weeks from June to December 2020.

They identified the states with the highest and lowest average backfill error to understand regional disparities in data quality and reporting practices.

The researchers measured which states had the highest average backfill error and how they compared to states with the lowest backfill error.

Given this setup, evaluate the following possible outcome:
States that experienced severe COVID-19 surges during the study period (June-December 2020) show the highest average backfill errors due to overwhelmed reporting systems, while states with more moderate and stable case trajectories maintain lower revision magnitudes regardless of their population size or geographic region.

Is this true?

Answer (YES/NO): NO